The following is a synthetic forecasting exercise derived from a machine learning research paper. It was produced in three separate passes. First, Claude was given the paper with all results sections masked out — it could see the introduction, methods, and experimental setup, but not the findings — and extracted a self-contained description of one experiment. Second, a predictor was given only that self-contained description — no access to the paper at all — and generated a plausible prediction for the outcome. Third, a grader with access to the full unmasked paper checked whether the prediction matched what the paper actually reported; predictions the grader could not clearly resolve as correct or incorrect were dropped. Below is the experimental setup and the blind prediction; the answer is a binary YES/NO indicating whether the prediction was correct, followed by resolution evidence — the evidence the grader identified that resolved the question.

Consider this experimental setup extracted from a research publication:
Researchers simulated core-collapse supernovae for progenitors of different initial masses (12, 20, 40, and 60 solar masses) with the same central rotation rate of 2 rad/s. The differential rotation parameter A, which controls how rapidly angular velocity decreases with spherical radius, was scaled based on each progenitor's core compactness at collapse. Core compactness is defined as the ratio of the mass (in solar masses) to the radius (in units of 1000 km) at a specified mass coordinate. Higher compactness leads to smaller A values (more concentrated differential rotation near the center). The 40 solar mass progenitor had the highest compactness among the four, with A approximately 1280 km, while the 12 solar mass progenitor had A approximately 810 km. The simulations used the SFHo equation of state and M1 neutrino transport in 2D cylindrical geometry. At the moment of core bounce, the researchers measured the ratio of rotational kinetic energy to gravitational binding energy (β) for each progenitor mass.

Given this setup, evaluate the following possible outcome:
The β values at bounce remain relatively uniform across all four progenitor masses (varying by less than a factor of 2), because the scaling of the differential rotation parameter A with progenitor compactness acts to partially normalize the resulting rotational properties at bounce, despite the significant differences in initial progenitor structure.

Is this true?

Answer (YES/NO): NO